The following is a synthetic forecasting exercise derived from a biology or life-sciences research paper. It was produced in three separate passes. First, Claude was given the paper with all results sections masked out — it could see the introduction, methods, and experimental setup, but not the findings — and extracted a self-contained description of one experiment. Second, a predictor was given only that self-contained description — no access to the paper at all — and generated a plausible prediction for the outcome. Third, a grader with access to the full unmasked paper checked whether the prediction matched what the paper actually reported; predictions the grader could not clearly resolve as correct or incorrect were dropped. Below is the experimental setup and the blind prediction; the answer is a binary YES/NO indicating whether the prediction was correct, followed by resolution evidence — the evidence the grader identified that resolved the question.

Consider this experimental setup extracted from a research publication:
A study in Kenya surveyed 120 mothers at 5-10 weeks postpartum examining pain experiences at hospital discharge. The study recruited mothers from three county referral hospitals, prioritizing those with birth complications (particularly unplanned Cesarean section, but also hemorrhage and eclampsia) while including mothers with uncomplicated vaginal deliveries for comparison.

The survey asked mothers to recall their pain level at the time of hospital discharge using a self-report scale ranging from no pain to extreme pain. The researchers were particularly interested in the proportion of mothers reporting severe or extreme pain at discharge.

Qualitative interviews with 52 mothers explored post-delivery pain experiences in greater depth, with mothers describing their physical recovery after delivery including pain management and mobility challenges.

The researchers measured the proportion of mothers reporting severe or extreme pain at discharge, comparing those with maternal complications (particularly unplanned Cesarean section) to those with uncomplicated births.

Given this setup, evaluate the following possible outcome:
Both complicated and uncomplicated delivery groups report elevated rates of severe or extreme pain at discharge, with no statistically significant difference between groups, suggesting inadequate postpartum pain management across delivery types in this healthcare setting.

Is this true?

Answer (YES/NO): NO